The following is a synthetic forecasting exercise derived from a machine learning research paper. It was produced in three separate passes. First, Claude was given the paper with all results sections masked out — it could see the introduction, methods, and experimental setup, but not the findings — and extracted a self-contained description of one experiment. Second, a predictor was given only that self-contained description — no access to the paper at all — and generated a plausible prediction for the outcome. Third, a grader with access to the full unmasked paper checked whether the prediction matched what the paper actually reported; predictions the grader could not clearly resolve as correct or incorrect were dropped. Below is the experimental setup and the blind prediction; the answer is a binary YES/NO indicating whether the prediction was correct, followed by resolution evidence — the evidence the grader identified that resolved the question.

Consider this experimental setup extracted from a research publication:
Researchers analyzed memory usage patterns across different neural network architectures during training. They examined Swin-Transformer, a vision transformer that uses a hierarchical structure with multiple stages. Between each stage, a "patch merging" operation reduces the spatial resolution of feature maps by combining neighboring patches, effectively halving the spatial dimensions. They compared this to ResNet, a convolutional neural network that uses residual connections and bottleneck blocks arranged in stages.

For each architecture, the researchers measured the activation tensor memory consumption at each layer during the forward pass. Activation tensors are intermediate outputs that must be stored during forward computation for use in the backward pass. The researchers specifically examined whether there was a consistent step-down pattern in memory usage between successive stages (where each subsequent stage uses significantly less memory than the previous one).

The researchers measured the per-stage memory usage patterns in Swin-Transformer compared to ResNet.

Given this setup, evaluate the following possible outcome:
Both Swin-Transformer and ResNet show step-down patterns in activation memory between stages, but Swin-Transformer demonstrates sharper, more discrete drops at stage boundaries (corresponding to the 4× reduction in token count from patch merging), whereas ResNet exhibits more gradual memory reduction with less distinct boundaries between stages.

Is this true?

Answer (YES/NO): NO